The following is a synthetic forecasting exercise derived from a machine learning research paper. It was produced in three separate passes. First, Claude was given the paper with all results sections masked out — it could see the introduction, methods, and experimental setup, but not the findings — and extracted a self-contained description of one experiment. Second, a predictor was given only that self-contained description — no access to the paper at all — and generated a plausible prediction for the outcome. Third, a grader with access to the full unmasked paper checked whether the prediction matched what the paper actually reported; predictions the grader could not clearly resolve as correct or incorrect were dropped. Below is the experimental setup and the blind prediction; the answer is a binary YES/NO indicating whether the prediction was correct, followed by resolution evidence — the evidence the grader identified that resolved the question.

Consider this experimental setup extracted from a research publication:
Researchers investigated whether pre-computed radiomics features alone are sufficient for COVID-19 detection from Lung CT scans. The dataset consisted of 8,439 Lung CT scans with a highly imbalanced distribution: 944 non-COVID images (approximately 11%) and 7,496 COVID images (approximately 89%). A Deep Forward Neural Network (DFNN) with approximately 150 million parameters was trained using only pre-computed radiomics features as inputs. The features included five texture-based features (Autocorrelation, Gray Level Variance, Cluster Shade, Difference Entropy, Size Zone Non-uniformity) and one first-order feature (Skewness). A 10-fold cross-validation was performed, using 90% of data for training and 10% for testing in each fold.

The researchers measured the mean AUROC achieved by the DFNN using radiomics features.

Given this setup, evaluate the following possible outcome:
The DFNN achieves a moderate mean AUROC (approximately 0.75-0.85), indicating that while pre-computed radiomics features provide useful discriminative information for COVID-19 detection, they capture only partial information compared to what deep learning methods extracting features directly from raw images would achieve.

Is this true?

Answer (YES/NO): NO